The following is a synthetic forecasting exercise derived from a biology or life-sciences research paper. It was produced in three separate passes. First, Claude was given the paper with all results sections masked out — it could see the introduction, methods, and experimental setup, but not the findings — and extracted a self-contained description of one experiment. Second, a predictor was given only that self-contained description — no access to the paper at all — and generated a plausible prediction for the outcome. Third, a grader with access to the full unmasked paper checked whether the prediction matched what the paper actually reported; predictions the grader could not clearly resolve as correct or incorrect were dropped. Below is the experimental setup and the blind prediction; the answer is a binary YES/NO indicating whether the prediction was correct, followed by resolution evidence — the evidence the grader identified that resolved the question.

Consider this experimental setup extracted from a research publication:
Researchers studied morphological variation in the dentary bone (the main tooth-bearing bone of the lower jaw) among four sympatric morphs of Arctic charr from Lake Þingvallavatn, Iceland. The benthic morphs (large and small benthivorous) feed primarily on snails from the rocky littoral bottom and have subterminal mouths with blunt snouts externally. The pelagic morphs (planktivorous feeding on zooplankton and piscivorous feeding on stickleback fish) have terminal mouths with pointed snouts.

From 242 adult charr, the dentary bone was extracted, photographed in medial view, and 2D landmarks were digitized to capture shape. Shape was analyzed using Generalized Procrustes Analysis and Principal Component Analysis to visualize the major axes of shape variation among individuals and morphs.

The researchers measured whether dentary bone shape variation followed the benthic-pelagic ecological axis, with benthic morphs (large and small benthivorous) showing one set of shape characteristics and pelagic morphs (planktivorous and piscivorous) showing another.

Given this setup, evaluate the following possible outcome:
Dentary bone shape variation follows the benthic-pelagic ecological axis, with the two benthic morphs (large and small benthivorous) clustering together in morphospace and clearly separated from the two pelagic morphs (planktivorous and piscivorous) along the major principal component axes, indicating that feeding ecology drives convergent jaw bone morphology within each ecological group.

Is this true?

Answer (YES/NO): NO